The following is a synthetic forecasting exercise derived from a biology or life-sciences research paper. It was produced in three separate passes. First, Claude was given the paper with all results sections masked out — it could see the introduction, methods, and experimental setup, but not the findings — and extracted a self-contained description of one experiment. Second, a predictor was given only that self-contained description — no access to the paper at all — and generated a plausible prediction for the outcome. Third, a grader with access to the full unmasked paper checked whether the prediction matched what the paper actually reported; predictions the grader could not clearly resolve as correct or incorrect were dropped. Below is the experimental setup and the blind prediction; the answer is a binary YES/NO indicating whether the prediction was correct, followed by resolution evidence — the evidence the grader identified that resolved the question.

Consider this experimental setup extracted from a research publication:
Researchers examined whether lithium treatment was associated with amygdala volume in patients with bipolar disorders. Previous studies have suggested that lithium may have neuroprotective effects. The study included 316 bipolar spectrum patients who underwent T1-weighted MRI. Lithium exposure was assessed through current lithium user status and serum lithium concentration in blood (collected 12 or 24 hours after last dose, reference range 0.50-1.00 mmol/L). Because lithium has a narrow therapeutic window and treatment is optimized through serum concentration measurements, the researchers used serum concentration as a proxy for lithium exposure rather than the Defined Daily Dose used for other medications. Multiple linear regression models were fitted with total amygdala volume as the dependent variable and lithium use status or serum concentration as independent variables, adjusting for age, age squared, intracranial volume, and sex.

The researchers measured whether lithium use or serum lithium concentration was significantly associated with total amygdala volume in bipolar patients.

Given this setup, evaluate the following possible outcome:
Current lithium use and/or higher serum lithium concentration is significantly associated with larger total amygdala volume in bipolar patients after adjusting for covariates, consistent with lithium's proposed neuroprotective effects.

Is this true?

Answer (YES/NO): NO